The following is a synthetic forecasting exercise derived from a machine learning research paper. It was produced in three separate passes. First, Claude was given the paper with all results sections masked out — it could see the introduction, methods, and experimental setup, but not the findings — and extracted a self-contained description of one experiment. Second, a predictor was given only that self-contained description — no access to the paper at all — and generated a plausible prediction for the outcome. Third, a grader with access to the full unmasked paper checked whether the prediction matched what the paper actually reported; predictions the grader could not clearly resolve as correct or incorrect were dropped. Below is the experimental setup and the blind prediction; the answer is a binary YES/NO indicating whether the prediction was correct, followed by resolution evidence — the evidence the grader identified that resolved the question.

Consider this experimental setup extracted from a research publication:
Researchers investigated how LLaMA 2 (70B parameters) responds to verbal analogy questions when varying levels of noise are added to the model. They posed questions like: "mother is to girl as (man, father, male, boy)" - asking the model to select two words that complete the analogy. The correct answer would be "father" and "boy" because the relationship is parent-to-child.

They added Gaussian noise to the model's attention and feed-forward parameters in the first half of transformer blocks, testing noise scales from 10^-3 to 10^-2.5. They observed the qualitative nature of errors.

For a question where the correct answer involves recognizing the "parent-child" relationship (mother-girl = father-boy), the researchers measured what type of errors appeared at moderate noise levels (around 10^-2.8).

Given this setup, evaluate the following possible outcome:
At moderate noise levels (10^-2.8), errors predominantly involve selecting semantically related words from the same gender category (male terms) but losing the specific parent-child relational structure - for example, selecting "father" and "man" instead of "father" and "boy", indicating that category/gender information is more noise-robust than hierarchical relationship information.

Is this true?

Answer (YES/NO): NO